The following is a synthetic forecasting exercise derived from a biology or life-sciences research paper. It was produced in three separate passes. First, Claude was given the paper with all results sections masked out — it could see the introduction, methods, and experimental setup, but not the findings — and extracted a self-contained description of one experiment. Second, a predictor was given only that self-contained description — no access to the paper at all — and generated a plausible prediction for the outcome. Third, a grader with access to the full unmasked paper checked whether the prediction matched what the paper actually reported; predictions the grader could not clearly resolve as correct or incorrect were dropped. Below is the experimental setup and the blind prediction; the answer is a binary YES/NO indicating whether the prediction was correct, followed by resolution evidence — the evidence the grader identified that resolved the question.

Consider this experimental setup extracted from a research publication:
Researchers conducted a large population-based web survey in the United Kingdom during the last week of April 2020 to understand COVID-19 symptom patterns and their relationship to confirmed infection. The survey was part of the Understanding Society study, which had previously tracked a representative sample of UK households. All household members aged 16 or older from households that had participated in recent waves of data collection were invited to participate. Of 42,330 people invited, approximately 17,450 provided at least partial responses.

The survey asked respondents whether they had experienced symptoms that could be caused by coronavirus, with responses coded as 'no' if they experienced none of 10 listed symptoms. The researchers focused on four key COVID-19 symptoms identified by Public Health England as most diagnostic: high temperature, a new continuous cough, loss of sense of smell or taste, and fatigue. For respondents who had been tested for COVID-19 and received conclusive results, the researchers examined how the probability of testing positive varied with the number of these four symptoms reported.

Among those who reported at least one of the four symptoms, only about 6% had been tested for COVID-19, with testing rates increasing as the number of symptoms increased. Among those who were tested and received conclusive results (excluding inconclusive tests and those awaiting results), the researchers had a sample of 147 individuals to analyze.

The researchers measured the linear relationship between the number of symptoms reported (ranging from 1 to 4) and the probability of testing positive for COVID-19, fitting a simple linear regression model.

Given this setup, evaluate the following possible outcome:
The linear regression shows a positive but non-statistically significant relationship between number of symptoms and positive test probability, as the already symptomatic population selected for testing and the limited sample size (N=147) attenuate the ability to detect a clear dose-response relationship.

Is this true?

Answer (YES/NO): NO